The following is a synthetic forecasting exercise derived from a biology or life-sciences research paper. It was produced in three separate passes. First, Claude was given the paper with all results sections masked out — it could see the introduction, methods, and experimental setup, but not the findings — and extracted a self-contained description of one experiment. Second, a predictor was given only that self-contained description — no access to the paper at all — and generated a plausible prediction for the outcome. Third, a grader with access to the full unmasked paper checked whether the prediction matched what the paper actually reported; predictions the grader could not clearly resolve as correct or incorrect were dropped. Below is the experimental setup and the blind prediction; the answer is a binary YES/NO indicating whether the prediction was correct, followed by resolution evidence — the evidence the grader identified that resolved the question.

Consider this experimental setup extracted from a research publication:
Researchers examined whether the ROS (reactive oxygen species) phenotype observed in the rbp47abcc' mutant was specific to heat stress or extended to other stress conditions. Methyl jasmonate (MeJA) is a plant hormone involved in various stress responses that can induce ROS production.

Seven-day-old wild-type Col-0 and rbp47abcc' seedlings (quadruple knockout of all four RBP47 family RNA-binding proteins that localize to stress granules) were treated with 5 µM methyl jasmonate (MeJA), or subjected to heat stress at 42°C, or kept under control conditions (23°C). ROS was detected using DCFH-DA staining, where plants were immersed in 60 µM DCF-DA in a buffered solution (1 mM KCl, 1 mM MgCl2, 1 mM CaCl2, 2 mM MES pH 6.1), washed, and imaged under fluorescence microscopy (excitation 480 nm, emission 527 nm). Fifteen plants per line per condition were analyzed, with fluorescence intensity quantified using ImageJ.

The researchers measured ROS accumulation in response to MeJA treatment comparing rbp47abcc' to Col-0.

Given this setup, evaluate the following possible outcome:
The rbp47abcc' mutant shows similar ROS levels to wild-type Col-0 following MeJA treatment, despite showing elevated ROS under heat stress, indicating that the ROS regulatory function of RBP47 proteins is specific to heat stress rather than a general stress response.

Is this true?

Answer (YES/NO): NO